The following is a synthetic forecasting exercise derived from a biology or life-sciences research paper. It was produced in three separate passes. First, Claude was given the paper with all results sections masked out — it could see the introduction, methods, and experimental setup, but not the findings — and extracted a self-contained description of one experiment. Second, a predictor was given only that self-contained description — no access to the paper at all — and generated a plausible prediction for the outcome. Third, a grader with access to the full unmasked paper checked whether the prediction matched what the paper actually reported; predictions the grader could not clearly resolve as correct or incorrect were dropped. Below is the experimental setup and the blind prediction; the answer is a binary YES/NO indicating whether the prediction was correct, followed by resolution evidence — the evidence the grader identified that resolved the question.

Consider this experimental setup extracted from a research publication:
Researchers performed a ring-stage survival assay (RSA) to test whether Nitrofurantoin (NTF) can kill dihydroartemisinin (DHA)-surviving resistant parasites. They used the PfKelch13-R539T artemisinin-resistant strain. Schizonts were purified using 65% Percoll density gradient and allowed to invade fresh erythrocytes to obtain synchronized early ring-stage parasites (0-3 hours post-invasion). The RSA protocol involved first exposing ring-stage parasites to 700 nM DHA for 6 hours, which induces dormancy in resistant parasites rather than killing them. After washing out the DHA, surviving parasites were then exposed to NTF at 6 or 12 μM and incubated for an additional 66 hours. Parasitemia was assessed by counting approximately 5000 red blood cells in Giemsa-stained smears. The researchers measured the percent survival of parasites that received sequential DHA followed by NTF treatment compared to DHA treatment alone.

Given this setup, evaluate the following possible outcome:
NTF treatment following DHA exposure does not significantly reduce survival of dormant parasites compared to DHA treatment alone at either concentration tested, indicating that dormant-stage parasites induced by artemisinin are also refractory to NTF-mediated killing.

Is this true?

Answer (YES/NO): NO